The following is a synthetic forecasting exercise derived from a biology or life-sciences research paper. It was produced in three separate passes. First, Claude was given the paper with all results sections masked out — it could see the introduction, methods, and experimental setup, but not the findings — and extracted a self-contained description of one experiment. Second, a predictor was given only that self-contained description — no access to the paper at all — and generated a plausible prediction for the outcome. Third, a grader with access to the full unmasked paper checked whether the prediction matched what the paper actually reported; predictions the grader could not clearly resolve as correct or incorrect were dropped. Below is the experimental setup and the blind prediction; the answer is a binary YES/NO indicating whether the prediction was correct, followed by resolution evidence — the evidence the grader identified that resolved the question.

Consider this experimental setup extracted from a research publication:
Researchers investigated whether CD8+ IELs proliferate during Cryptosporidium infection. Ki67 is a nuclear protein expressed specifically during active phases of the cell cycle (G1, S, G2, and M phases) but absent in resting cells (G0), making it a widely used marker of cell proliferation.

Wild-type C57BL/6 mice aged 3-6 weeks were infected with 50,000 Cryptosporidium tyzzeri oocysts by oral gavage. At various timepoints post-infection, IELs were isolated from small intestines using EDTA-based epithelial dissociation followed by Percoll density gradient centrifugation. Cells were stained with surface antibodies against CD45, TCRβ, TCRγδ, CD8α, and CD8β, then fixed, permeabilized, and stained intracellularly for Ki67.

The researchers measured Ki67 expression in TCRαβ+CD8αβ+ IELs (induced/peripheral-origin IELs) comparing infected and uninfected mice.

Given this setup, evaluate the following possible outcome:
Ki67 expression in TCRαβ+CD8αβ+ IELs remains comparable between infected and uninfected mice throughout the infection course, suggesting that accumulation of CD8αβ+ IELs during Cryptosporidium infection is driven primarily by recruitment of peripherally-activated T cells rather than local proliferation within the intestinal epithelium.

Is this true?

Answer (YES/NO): NO